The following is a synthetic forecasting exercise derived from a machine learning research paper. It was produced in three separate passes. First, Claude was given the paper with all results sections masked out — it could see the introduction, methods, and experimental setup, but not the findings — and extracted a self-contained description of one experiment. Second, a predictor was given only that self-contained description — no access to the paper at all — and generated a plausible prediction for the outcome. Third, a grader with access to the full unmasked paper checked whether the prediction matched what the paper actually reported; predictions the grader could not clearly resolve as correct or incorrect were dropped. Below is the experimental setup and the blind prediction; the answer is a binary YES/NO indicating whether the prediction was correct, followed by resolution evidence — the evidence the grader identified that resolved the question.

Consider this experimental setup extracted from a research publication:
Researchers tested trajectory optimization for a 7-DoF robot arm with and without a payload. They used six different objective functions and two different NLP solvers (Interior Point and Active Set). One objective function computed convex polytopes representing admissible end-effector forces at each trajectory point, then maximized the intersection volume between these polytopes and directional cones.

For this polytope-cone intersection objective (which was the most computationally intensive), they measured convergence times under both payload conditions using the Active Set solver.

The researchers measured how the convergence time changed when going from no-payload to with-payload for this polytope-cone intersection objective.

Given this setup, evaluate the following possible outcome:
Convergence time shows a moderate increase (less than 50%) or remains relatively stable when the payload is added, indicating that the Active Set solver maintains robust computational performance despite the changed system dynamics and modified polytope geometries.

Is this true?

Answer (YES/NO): YES